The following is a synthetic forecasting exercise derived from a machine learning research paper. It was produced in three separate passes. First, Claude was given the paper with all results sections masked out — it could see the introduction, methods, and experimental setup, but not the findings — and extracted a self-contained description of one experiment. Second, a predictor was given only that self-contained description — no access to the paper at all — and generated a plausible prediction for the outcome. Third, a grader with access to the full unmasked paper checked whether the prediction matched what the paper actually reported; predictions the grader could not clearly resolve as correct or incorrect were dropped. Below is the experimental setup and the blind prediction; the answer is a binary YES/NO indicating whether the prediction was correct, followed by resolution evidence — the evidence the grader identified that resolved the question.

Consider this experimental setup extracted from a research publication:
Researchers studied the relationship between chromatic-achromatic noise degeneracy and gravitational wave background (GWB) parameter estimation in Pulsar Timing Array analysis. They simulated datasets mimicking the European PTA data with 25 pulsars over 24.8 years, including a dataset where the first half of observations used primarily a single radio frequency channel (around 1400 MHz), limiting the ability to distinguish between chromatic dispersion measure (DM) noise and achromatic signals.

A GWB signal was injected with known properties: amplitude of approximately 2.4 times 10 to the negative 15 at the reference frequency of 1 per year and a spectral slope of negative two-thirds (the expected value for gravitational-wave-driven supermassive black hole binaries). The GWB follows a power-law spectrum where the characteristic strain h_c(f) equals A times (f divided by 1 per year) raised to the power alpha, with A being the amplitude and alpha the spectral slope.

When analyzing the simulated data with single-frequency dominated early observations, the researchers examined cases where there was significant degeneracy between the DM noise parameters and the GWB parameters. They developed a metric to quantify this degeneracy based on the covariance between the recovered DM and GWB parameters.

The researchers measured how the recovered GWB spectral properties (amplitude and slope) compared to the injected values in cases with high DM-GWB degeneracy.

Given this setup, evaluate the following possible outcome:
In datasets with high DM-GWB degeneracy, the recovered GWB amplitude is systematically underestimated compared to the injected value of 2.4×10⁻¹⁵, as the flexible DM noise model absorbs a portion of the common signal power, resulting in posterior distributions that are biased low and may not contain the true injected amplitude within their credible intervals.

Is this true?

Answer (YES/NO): NO